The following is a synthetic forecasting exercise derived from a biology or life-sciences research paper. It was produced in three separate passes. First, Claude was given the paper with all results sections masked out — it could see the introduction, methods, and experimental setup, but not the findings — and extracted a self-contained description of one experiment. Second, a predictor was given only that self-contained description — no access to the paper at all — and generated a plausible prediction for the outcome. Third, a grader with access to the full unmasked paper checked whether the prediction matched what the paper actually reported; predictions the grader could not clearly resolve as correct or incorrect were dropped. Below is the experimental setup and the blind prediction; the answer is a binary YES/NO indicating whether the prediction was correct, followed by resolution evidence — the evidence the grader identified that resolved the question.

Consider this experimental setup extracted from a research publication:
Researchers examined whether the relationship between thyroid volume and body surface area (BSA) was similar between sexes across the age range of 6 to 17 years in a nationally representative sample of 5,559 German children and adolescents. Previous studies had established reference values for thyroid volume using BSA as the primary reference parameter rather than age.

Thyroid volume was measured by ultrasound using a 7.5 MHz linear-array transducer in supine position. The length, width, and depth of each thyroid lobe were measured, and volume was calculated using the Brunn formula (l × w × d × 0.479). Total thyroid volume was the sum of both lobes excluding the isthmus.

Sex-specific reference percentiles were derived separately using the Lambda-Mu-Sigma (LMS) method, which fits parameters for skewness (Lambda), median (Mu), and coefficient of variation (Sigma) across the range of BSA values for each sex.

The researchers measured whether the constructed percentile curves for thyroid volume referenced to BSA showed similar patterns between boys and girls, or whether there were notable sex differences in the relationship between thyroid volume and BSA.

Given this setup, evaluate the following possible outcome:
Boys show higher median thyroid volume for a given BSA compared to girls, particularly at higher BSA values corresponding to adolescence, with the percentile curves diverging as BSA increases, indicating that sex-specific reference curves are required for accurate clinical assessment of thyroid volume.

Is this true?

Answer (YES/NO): NO